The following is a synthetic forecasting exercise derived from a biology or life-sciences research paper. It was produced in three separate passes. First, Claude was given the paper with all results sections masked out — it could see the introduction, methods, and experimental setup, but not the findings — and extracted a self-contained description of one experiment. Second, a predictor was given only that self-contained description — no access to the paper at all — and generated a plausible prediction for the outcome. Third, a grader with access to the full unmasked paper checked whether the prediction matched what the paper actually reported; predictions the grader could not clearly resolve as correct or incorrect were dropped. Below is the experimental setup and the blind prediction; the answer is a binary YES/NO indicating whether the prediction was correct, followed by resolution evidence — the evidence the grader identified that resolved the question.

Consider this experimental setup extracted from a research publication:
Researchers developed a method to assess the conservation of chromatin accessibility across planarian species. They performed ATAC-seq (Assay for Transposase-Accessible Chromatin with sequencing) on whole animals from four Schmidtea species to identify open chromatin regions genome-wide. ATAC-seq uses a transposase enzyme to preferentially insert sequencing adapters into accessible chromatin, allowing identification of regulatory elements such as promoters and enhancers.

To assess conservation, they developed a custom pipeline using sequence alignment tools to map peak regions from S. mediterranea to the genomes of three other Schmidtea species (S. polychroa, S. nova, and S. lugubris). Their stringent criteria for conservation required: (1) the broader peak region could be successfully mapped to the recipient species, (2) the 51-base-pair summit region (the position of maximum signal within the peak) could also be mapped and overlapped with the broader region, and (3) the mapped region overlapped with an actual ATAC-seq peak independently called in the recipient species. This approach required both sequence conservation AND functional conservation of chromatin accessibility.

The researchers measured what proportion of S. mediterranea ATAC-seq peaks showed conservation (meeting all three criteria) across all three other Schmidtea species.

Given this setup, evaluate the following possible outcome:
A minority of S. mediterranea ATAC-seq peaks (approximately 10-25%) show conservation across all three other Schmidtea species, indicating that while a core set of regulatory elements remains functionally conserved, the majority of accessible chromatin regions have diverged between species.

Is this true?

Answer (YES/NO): YES